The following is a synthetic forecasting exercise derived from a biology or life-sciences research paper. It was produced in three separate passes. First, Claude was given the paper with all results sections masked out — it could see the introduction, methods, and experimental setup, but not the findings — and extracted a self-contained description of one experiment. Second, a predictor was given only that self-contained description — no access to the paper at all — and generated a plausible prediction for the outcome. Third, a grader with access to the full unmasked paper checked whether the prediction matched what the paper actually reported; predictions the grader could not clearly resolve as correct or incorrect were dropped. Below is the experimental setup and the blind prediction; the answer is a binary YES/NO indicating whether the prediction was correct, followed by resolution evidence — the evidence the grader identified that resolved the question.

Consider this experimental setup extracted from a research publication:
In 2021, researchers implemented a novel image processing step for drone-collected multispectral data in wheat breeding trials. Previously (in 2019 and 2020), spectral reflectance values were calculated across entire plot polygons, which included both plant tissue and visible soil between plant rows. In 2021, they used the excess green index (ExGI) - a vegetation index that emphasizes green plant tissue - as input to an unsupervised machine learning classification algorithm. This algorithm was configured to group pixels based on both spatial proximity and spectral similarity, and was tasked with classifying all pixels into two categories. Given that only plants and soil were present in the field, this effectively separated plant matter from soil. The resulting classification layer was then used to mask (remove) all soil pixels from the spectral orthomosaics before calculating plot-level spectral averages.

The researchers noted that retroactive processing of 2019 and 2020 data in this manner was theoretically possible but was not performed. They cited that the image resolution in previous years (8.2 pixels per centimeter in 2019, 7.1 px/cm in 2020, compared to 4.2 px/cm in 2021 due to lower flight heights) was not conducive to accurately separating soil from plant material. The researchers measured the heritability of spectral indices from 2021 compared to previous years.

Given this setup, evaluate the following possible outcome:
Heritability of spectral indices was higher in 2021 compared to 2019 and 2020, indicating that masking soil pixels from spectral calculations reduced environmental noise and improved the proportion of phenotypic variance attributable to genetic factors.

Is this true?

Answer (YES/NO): YES